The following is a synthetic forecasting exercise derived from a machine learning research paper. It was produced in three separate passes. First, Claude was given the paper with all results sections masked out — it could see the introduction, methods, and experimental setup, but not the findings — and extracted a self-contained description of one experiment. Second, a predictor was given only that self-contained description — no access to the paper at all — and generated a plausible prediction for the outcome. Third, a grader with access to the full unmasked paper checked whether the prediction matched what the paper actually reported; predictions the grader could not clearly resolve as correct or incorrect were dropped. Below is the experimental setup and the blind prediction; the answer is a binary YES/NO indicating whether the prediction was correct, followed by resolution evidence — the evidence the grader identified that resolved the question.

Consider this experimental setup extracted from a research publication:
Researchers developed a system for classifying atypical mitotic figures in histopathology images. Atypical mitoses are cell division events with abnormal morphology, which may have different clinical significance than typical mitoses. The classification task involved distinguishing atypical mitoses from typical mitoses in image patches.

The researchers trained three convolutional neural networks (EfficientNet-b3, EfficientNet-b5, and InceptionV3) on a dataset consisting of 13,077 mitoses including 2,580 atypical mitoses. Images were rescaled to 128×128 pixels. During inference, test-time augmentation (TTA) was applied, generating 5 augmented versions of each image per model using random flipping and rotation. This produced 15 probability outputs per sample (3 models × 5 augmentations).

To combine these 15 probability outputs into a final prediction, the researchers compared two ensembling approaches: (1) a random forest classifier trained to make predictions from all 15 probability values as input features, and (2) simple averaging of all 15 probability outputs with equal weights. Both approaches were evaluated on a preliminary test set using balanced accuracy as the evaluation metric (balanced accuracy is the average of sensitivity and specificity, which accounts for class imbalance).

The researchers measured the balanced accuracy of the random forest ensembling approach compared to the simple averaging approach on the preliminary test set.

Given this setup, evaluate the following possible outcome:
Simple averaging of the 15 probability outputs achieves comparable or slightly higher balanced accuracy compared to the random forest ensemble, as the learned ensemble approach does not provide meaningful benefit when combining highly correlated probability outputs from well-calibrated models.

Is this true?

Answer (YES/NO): YES